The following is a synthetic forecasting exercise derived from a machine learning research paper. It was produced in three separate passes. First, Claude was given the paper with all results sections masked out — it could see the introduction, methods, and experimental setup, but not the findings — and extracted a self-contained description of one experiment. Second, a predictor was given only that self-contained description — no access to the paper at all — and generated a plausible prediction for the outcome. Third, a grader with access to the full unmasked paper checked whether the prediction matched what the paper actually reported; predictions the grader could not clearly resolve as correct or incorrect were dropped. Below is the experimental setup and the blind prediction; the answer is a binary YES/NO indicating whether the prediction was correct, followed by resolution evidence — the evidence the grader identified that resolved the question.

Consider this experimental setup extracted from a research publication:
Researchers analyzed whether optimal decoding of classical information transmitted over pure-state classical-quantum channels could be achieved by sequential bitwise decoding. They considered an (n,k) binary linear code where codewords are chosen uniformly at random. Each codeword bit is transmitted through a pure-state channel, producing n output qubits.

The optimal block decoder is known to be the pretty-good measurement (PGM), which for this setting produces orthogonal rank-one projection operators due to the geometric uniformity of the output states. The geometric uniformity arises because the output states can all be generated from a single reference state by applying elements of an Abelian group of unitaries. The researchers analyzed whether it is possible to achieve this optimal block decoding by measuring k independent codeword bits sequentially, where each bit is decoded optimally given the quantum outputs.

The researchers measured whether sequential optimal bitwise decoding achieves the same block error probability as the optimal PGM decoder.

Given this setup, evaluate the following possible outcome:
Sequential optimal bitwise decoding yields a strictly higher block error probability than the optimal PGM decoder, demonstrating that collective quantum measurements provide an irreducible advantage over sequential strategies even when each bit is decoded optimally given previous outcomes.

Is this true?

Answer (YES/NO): NO